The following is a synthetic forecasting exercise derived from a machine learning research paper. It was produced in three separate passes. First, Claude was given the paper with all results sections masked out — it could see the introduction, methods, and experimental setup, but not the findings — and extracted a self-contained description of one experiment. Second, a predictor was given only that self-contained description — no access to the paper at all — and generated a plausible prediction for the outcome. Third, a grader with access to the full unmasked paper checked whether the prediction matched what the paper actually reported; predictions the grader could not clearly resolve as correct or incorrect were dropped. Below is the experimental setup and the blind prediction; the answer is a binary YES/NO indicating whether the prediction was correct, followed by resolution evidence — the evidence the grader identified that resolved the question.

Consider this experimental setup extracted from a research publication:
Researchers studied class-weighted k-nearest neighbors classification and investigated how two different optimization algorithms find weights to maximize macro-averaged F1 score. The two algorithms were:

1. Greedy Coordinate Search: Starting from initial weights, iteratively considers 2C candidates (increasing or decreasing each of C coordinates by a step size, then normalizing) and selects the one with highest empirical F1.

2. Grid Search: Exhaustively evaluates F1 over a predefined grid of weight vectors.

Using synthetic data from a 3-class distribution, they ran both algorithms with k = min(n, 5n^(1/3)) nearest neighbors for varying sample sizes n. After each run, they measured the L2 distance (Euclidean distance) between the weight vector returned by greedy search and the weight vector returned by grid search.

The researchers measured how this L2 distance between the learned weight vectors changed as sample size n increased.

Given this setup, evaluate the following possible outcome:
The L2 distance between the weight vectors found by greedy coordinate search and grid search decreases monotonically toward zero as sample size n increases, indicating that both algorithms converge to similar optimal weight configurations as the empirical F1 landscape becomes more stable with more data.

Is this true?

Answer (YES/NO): NO